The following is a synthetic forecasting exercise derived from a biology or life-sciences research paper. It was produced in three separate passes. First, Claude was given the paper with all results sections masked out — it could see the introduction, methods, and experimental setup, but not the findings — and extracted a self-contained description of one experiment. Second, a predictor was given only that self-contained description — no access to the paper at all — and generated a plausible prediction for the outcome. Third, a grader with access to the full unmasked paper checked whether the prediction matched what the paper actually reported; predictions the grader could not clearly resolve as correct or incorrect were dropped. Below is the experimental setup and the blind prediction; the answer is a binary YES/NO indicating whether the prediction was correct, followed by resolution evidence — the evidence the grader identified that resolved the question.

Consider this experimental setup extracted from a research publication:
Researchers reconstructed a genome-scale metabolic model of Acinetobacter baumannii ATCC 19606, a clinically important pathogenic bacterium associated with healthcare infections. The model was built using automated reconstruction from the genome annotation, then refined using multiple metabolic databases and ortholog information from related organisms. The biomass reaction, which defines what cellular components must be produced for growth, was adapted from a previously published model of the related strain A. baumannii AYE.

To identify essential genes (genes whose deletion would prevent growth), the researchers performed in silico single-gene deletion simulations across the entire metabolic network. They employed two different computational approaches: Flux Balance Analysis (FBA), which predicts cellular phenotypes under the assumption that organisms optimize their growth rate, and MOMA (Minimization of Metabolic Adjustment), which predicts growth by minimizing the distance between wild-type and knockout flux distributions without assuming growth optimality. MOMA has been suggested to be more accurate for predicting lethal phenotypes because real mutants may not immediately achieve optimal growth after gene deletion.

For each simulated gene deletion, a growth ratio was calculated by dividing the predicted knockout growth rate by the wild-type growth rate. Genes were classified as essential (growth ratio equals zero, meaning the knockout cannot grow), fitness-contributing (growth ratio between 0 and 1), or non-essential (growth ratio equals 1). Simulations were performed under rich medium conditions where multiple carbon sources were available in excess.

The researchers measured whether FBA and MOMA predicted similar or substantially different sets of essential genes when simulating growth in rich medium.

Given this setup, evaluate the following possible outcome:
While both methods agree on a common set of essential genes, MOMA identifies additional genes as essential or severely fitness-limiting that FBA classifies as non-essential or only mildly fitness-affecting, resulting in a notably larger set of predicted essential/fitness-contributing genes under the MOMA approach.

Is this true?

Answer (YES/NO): NO